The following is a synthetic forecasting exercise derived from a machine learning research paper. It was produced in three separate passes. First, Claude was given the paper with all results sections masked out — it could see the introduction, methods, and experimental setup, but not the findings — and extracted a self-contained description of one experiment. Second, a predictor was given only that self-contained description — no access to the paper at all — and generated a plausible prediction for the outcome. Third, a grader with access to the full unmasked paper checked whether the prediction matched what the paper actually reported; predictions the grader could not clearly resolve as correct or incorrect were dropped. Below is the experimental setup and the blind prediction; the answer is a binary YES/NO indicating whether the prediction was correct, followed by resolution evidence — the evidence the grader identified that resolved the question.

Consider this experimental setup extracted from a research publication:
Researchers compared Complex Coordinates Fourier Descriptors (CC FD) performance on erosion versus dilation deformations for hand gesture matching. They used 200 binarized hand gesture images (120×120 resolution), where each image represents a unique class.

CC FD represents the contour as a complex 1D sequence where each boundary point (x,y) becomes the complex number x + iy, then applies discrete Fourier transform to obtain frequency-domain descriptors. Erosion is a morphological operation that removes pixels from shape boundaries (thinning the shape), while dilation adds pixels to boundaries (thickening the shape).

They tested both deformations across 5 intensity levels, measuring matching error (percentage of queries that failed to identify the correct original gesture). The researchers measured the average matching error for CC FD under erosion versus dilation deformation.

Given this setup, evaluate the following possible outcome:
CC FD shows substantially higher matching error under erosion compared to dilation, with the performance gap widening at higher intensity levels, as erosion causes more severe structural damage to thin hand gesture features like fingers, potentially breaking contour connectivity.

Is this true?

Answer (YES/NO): YES